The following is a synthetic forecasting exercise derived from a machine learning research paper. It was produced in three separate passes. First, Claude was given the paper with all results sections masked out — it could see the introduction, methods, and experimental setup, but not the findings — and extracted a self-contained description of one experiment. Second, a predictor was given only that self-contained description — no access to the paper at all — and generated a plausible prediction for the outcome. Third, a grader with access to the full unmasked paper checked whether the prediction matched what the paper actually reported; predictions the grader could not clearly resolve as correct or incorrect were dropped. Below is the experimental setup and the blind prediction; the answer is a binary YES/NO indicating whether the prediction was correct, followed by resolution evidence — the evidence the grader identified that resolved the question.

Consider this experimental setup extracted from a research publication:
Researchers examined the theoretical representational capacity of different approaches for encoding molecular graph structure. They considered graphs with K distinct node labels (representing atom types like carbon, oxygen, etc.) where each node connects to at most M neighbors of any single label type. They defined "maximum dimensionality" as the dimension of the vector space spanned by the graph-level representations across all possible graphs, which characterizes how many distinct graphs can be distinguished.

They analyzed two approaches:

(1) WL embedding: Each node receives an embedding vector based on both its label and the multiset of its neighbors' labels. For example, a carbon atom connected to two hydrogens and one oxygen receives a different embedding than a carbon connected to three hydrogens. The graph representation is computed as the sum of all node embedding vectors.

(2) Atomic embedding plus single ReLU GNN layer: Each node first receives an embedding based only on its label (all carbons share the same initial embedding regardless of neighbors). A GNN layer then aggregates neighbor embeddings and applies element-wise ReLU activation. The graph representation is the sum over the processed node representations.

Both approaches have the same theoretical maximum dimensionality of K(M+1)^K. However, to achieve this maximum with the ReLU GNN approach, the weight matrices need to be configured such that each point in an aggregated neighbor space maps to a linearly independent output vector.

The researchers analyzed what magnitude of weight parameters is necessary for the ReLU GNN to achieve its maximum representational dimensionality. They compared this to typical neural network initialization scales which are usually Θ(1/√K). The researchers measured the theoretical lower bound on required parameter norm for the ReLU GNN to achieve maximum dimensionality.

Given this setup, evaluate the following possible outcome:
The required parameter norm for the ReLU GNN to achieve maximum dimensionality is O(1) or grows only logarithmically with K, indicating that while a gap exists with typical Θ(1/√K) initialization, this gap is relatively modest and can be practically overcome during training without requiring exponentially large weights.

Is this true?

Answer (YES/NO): NO